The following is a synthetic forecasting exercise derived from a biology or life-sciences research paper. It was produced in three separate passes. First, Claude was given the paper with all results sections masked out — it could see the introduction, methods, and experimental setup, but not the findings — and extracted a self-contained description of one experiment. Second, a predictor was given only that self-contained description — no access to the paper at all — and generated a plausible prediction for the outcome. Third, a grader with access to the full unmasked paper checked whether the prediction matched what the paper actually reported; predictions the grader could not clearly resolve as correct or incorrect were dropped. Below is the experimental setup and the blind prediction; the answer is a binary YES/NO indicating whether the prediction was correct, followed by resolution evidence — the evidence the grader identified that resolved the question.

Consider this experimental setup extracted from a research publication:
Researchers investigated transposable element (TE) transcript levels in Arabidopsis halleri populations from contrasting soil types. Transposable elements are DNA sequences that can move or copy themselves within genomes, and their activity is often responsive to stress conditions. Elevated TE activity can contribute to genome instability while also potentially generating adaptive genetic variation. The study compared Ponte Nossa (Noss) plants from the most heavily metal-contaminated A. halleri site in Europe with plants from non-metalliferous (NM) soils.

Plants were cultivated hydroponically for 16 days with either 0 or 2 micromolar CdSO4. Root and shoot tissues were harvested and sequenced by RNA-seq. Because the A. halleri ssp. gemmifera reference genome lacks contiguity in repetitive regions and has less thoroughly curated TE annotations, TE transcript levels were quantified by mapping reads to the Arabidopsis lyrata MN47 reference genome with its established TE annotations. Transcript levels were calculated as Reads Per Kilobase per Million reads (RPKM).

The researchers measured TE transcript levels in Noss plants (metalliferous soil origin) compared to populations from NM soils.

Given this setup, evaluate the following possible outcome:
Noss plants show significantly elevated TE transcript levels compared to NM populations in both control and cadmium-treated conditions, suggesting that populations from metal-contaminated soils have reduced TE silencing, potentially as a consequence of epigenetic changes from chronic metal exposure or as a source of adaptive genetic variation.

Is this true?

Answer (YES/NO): NO